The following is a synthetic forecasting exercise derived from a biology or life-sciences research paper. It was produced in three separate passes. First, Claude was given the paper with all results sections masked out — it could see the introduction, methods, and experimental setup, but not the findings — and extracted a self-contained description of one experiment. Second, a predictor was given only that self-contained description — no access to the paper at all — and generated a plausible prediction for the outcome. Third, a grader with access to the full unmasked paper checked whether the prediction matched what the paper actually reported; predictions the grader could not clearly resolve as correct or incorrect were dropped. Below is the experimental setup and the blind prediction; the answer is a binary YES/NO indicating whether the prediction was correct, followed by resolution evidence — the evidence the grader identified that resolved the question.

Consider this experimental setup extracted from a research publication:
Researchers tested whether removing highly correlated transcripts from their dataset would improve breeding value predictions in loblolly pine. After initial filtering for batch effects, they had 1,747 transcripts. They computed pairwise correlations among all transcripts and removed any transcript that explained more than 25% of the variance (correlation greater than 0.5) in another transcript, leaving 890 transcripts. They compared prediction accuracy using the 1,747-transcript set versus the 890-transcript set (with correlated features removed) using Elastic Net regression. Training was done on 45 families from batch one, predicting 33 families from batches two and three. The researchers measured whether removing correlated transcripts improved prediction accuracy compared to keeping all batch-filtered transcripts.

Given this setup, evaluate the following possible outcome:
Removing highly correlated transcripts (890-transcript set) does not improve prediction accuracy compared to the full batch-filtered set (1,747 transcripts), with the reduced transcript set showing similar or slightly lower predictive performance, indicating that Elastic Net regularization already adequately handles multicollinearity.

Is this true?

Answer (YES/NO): NO